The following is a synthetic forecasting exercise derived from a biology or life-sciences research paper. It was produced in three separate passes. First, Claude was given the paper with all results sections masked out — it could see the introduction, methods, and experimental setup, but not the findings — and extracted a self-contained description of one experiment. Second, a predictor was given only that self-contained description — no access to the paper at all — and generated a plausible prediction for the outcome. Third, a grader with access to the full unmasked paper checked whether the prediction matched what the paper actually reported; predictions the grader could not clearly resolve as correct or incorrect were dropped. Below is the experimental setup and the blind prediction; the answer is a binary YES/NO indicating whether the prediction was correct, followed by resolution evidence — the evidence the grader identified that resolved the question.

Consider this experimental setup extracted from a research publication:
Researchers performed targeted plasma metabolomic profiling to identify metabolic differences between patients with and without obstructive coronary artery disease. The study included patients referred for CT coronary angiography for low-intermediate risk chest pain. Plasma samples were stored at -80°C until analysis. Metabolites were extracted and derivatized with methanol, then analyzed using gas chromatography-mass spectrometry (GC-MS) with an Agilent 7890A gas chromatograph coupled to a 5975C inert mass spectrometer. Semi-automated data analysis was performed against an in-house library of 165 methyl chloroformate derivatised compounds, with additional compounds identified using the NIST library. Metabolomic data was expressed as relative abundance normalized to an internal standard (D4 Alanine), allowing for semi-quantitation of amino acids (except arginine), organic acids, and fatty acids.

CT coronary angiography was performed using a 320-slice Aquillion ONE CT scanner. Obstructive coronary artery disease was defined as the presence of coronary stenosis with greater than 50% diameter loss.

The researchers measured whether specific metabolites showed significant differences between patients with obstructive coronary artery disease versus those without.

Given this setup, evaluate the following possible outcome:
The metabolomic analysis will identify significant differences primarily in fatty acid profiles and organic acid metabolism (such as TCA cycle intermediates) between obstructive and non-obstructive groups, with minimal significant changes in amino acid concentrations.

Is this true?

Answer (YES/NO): NO